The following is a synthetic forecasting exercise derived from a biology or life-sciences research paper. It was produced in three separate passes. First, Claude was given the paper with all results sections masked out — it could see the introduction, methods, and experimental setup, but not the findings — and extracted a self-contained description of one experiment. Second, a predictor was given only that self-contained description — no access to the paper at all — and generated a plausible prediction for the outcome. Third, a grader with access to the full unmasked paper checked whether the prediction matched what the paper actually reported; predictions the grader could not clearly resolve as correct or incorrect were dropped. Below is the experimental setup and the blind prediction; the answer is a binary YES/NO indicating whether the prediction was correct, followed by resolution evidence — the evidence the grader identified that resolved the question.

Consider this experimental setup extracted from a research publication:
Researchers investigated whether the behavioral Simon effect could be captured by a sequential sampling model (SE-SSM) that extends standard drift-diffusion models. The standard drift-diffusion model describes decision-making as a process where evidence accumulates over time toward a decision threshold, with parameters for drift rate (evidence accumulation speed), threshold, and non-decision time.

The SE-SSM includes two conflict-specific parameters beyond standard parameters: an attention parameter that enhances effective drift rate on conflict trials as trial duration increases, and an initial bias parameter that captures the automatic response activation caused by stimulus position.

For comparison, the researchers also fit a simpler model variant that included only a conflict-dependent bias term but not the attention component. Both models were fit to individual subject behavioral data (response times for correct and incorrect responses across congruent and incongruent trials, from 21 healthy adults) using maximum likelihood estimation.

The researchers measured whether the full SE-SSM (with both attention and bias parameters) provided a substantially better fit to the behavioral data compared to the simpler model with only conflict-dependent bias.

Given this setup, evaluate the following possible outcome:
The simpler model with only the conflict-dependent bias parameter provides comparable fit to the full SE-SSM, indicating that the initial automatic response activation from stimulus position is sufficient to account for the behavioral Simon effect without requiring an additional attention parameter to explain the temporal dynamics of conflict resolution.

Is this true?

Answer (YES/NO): YES